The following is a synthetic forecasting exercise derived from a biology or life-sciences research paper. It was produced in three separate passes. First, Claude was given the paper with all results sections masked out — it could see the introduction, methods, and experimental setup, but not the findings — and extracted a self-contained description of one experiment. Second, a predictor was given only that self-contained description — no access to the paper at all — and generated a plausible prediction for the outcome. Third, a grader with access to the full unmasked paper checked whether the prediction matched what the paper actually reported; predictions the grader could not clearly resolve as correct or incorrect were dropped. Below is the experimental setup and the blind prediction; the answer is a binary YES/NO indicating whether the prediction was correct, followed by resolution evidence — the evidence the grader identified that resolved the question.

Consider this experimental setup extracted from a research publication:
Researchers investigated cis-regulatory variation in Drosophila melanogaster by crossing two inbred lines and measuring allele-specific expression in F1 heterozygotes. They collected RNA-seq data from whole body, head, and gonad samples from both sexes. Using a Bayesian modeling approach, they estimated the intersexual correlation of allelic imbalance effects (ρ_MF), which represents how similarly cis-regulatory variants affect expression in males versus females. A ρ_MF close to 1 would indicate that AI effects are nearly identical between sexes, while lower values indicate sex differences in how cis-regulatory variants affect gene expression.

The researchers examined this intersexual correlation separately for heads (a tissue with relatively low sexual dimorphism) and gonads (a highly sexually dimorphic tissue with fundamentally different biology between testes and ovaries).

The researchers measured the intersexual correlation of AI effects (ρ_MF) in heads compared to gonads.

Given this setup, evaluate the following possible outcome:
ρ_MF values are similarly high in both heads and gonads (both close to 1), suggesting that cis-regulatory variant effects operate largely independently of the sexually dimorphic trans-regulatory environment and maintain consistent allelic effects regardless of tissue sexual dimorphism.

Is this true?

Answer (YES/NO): NO